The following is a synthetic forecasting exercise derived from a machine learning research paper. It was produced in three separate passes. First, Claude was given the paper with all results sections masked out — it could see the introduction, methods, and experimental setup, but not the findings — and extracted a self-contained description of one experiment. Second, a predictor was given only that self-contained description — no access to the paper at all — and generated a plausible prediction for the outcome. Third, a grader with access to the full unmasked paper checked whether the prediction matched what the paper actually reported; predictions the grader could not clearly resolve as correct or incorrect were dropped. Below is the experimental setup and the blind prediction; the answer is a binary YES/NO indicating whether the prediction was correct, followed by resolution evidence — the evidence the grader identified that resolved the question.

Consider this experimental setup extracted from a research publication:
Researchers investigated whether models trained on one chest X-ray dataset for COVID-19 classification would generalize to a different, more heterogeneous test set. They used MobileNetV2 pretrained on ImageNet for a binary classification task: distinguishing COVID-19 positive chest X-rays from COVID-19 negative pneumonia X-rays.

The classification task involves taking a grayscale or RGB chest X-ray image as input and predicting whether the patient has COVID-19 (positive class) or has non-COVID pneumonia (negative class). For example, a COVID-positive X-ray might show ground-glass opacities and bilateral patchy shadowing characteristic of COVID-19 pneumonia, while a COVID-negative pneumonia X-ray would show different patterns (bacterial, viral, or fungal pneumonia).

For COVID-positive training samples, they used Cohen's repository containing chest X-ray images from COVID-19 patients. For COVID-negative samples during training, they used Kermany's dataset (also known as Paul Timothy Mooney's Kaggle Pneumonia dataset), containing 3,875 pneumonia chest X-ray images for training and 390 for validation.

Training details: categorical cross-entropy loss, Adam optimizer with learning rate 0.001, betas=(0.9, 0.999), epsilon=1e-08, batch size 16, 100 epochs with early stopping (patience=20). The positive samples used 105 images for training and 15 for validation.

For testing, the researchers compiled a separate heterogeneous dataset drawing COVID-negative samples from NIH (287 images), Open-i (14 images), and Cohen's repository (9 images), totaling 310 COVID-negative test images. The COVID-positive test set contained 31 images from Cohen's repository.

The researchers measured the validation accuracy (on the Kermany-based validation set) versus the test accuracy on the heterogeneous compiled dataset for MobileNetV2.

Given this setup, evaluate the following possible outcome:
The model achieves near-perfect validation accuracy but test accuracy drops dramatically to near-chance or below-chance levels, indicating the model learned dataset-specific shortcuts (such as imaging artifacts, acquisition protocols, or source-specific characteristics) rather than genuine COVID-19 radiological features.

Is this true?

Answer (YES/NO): YES